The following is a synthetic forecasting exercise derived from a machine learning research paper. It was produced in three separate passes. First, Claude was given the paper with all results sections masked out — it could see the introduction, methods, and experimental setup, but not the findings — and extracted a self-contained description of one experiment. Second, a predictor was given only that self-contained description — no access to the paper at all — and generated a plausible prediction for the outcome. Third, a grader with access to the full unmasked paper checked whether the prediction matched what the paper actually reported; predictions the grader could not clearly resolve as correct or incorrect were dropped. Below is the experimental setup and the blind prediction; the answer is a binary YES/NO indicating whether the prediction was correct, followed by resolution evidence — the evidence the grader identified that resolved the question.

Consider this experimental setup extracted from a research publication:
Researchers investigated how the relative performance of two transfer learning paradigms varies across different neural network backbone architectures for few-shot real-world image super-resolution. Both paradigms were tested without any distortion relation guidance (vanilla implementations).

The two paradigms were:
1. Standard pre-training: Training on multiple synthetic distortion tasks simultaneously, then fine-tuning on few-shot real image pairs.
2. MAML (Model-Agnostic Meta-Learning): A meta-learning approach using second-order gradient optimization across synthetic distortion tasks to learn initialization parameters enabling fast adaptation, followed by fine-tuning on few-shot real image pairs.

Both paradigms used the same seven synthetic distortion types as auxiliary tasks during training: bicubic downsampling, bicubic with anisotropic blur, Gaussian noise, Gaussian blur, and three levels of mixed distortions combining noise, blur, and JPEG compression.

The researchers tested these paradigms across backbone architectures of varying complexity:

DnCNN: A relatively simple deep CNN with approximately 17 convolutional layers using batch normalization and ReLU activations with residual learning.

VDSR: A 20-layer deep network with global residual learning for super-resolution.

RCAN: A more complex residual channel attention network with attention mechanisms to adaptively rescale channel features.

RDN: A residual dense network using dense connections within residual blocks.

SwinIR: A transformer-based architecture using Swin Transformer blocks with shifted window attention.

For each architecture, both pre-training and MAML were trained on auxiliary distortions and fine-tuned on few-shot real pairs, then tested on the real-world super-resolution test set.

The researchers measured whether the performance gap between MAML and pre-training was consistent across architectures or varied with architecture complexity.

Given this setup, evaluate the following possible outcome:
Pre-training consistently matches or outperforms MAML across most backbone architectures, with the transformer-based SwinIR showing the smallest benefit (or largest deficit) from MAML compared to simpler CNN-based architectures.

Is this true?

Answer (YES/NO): NO